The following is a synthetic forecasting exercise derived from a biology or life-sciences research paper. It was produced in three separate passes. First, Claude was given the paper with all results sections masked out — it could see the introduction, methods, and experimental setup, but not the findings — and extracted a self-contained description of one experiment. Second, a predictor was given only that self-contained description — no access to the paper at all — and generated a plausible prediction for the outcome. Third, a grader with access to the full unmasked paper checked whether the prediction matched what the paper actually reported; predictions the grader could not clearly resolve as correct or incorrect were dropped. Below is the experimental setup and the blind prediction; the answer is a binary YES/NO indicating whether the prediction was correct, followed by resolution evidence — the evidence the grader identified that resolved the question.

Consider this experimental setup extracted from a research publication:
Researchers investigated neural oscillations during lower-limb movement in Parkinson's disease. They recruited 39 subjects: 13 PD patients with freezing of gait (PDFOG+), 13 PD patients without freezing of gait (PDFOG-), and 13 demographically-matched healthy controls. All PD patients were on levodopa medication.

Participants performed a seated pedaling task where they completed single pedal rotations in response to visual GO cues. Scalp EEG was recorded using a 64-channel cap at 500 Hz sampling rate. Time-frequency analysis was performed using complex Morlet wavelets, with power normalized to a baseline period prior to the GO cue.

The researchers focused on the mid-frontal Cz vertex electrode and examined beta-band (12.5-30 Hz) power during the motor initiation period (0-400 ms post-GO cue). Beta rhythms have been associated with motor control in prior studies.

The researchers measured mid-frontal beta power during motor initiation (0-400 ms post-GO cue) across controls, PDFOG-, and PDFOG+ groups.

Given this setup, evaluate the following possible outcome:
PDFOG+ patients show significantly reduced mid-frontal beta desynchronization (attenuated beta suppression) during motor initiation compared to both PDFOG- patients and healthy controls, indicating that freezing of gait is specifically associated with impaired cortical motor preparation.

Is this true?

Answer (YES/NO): NO